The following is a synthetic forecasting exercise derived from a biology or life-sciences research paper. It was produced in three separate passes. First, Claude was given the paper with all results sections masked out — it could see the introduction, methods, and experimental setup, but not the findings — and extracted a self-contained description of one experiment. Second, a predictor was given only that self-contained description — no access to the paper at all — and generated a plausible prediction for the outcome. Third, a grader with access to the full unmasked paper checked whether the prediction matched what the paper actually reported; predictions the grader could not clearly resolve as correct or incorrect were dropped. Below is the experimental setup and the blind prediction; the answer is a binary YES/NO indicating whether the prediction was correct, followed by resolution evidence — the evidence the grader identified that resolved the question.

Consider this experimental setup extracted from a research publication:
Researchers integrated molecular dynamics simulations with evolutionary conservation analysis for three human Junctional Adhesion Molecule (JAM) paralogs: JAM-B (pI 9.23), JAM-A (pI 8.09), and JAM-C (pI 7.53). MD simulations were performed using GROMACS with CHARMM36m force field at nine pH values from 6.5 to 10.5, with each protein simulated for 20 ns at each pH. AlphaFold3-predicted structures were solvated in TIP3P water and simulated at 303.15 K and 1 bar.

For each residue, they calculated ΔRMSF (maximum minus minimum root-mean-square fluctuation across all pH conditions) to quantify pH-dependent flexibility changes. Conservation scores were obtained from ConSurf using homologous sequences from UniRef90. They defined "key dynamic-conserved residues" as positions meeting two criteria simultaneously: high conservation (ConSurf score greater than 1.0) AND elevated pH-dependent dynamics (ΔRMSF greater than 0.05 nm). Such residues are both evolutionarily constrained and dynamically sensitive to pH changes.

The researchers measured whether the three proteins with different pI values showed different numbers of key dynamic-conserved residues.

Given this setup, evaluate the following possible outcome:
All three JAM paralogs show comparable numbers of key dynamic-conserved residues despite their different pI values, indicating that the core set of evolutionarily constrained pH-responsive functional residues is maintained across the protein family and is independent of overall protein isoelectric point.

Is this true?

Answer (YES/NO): NO